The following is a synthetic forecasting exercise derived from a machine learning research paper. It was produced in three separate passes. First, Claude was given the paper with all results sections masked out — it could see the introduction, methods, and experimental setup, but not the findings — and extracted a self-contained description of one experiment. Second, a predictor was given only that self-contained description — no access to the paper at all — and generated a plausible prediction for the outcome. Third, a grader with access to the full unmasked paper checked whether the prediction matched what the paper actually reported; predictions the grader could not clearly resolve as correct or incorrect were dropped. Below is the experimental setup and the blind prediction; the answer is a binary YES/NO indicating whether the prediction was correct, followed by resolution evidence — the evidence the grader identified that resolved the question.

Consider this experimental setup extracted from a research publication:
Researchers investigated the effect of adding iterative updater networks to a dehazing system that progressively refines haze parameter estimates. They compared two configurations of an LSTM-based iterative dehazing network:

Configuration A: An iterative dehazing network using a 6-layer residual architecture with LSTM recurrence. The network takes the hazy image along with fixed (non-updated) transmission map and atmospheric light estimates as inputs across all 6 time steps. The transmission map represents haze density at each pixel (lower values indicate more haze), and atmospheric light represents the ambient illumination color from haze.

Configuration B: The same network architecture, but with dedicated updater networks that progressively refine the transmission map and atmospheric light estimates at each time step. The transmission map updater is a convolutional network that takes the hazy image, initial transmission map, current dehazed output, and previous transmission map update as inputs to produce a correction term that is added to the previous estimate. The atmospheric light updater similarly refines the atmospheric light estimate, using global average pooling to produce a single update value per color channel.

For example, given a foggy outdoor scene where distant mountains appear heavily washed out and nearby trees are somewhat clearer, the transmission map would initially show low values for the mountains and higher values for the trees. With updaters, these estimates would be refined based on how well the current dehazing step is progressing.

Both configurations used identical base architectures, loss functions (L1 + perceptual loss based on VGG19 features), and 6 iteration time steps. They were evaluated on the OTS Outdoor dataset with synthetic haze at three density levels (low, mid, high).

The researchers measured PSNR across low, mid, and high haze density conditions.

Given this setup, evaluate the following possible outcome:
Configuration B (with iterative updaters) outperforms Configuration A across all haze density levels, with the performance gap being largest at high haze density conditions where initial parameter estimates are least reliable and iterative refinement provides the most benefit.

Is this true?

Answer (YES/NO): YES